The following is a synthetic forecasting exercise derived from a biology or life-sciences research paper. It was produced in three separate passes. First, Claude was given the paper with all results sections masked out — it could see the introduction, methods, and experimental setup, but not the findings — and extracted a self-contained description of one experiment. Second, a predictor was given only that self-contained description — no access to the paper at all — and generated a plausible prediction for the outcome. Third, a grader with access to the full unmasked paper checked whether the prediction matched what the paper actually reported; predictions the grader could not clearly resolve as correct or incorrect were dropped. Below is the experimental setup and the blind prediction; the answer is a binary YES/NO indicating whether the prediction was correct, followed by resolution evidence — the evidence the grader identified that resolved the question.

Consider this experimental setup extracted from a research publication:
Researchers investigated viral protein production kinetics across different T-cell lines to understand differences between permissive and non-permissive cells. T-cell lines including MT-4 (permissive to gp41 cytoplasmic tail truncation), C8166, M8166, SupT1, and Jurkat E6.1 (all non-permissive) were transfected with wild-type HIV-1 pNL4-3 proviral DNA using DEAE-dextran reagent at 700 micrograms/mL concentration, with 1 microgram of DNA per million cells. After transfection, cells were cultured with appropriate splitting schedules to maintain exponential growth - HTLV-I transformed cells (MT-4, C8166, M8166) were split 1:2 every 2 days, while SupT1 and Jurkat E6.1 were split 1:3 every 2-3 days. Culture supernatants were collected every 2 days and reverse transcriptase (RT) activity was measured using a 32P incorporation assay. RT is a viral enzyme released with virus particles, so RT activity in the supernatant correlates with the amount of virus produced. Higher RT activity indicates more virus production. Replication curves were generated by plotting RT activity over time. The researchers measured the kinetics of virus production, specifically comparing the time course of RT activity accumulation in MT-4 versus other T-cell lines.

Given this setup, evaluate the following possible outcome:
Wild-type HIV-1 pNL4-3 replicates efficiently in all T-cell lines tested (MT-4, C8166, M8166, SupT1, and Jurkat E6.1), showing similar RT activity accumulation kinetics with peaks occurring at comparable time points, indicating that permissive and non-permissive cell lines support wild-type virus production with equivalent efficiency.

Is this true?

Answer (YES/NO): NO